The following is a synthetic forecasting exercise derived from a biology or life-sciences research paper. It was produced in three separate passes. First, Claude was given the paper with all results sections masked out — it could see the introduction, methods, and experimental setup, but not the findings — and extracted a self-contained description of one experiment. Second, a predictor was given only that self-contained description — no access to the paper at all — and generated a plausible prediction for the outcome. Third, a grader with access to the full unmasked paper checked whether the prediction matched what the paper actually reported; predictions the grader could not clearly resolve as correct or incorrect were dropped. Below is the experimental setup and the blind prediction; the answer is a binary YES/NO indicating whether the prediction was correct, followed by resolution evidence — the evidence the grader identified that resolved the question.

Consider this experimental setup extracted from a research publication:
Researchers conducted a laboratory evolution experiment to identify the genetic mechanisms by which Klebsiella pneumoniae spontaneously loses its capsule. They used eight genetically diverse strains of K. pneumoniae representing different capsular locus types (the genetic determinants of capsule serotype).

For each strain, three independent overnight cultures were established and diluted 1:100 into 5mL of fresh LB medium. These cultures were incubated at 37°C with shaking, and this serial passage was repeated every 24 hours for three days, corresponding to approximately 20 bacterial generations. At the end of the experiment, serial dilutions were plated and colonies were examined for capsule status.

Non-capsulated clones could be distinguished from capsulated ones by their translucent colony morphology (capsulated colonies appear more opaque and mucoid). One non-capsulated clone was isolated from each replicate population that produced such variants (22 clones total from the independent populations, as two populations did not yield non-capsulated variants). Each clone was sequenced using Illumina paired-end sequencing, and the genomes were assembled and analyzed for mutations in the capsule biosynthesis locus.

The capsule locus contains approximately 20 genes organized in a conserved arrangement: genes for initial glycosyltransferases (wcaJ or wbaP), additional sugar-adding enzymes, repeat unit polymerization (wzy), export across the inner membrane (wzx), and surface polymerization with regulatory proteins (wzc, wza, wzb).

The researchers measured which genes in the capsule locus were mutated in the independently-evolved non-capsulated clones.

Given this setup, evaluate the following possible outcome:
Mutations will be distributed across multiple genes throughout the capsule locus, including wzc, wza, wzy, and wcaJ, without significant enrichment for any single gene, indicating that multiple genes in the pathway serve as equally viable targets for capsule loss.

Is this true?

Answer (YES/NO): NO